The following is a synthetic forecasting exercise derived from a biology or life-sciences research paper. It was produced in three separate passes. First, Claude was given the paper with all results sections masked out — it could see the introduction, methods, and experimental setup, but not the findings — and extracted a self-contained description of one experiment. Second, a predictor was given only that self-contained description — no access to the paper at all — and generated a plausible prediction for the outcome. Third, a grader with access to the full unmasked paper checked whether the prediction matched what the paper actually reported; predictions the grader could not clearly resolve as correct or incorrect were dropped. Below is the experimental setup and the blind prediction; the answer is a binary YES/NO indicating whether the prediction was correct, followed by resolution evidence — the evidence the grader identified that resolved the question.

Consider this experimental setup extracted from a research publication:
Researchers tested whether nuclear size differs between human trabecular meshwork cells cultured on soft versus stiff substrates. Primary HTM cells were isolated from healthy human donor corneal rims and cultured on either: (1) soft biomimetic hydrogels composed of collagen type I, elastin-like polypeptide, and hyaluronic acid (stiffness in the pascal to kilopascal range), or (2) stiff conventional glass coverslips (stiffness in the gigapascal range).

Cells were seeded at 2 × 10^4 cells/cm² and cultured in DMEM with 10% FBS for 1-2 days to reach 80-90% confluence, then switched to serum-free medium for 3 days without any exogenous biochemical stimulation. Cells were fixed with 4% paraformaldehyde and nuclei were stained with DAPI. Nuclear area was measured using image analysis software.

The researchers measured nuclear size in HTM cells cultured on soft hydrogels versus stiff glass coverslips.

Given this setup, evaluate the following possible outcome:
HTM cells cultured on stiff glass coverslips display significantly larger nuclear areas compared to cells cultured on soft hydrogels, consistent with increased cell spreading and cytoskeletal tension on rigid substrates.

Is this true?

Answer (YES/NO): YES